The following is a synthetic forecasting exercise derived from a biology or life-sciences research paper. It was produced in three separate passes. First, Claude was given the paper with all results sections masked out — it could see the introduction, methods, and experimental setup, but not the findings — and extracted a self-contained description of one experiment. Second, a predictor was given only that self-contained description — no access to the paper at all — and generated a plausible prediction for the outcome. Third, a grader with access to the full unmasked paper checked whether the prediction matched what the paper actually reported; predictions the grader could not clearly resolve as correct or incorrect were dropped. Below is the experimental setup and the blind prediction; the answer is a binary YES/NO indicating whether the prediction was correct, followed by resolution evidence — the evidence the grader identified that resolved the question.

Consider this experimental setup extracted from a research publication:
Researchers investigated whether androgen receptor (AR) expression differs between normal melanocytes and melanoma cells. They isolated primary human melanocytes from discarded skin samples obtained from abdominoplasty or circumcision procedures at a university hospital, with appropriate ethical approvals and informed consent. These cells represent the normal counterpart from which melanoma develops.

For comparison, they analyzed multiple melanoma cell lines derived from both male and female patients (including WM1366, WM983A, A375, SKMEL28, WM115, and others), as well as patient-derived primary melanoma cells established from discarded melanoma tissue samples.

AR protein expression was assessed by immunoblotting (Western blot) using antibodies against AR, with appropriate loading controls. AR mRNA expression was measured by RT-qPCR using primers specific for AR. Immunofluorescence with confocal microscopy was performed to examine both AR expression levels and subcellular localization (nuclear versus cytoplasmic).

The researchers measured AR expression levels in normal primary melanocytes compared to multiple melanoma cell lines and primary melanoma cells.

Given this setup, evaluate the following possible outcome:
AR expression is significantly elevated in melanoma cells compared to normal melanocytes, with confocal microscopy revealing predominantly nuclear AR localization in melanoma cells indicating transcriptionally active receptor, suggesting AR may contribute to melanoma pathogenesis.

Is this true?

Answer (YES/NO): YES